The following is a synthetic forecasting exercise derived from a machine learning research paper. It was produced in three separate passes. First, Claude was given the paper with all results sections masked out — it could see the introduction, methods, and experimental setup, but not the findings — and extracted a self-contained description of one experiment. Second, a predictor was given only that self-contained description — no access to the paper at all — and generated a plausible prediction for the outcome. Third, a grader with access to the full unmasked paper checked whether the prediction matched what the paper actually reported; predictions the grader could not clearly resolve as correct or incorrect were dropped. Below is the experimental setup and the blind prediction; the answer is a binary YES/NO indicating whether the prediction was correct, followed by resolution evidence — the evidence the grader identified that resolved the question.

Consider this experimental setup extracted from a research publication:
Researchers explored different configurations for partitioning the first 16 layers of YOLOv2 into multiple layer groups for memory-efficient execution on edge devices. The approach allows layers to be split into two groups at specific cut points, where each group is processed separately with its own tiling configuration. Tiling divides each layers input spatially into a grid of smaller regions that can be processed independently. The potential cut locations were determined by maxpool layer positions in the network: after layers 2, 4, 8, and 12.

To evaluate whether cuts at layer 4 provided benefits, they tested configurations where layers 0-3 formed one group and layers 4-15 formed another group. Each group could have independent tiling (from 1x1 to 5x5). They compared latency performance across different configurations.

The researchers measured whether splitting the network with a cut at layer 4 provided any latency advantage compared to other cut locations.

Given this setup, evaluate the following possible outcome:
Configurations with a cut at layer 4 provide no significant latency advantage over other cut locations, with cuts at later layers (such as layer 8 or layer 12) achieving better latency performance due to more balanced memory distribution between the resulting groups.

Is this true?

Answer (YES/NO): NO